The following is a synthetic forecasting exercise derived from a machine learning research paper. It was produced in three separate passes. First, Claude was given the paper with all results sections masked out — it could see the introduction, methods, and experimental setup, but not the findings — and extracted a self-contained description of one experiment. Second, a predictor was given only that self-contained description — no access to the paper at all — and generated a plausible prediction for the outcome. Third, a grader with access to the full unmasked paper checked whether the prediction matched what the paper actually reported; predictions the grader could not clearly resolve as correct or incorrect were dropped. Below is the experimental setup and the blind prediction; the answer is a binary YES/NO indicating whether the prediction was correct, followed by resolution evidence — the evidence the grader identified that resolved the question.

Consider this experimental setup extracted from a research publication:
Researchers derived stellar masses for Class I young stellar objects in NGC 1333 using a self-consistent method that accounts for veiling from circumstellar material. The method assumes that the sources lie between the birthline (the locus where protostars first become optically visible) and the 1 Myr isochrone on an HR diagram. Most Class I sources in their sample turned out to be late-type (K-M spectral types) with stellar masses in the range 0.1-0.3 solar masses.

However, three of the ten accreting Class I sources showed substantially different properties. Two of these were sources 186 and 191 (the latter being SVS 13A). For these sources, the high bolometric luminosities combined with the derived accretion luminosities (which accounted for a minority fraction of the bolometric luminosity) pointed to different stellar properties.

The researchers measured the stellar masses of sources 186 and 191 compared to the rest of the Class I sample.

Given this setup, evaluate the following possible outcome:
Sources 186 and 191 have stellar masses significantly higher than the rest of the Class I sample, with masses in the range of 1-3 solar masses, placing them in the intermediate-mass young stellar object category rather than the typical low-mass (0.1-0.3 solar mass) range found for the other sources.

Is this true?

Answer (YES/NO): NO